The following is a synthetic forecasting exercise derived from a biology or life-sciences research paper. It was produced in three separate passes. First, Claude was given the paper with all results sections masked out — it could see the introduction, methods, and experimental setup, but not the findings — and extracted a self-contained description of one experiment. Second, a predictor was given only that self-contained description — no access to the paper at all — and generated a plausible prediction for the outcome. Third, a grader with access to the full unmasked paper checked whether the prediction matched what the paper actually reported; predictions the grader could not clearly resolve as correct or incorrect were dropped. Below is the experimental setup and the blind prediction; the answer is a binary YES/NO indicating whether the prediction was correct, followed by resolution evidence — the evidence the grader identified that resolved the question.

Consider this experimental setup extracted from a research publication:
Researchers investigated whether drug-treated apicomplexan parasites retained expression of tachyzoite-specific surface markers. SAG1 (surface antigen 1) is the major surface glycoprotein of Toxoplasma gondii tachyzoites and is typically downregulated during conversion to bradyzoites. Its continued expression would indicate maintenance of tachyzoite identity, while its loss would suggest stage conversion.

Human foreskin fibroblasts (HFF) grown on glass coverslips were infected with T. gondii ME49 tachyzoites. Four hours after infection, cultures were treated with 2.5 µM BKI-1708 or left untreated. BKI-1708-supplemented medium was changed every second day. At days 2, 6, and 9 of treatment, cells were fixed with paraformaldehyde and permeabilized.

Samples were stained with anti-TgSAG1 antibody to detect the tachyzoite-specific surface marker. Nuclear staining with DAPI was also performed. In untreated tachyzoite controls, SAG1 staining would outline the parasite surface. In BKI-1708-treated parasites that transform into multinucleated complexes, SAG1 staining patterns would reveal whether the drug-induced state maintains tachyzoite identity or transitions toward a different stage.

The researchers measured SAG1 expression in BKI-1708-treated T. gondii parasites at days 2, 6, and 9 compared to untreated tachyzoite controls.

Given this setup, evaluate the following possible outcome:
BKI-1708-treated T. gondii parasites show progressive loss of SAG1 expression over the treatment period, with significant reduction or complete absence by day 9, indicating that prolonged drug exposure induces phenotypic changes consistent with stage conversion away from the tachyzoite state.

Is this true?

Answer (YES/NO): YES